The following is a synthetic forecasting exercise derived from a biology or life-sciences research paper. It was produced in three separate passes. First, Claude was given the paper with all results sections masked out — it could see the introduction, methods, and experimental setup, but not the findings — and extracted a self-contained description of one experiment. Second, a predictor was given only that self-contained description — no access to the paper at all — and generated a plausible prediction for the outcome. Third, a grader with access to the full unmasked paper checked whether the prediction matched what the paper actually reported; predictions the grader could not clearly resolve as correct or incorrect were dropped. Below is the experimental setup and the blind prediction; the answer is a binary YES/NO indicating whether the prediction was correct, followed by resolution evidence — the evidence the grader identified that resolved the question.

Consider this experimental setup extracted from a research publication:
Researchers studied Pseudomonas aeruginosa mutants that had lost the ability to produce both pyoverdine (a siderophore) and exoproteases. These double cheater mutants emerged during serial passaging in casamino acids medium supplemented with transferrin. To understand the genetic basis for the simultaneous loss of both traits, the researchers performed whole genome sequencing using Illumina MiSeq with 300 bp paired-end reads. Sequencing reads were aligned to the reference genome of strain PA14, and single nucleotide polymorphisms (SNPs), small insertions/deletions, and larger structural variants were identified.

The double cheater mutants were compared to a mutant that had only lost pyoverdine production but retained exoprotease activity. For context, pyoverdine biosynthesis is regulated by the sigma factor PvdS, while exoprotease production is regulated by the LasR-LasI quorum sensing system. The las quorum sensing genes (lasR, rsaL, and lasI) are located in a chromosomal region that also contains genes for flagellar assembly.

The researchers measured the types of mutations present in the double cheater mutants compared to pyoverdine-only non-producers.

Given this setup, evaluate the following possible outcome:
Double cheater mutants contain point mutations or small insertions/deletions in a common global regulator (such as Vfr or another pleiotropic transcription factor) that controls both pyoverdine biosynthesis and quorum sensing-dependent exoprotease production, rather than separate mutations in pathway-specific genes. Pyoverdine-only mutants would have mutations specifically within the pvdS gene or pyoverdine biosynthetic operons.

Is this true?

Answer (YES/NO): NO